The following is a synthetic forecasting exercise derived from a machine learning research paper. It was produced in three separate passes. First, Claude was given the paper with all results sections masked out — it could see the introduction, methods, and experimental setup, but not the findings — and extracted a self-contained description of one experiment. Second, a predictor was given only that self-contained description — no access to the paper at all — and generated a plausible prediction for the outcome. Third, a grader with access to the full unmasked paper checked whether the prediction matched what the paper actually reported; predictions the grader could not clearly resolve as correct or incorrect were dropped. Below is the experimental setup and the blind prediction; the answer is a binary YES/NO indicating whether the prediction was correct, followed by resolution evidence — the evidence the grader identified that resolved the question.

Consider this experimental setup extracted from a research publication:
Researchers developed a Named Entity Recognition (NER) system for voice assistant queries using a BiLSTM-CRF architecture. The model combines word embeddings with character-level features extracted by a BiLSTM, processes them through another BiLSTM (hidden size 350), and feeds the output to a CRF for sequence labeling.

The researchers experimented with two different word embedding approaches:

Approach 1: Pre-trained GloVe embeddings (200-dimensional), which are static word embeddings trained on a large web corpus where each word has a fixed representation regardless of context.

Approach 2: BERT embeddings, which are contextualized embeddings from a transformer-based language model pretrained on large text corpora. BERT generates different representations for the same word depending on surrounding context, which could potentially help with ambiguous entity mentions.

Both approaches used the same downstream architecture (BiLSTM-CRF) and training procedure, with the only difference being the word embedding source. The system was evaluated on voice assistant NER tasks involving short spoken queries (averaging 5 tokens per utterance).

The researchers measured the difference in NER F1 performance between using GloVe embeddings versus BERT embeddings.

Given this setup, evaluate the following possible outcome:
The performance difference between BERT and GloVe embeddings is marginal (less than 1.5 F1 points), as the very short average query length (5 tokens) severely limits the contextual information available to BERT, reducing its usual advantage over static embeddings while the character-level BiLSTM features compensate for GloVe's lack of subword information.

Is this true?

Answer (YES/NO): YES